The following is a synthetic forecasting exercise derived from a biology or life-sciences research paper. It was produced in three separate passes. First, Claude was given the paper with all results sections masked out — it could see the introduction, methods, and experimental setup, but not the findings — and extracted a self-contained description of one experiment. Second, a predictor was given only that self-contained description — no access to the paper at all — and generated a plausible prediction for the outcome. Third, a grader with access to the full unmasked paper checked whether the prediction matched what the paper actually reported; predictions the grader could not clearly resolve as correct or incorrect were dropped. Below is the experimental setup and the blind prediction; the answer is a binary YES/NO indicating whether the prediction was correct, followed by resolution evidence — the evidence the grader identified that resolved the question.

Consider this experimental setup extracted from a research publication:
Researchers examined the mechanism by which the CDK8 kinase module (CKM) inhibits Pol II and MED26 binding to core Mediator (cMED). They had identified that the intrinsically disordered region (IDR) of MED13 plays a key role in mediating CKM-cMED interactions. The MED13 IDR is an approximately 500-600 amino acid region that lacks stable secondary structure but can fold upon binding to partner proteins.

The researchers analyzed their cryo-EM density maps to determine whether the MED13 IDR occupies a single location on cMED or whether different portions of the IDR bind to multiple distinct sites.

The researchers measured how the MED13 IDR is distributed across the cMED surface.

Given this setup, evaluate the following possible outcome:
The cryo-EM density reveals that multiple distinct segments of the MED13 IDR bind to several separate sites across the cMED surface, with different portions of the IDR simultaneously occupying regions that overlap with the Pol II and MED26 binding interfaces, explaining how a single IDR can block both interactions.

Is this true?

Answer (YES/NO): YES